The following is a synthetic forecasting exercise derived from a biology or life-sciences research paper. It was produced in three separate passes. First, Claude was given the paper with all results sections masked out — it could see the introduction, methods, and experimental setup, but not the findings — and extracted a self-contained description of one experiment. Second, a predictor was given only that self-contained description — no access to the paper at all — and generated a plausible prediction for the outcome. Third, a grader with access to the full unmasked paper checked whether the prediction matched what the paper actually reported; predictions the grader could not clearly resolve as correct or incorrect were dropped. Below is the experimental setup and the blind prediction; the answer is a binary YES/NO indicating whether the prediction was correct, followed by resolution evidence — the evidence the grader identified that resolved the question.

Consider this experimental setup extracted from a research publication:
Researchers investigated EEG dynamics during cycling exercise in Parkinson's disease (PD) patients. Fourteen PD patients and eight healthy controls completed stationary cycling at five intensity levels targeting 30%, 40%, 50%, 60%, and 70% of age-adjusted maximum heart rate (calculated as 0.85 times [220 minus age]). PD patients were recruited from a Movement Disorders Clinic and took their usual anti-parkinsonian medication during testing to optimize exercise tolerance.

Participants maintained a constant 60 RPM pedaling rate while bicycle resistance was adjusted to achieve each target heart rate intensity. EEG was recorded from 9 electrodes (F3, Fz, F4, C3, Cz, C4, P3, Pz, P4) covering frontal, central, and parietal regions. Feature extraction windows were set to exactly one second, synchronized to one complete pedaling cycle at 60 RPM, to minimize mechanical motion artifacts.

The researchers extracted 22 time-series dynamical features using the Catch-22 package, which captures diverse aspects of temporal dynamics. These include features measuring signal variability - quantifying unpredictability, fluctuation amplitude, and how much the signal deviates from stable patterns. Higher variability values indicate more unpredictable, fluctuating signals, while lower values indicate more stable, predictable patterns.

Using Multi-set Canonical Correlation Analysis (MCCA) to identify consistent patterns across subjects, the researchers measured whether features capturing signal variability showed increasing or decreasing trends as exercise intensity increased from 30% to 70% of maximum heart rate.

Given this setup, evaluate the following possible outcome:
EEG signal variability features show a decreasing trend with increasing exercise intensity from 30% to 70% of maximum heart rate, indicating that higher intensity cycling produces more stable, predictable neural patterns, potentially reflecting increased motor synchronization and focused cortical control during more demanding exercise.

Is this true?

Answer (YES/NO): YES